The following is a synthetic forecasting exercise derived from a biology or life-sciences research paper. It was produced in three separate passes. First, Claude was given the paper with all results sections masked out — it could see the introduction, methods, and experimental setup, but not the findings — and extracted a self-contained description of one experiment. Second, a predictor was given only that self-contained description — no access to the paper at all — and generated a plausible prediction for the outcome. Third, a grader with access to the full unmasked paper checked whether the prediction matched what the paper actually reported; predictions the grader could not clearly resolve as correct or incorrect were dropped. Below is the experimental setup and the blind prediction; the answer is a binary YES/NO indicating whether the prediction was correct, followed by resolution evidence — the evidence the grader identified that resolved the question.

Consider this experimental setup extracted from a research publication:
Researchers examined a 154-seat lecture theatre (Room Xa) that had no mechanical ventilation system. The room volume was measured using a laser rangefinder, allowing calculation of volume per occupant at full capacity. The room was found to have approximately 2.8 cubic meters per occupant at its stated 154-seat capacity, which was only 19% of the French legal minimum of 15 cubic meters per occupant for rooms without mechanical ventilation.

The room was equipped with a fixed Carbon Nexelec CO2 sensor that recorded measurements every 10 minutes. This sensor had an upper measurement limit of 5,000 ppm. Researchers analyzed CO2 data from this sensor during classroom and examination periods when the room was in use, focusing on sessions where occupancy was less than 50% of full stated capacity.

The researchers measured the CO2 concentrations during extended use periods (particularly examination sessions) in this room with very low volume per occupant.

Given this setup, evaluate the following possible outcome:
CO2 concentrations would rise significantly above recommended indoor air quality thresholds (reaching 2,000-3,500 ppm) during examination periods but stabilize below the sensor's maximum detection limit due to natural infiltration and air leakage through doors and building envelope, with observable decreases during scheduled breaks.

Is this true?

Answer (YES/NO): NO